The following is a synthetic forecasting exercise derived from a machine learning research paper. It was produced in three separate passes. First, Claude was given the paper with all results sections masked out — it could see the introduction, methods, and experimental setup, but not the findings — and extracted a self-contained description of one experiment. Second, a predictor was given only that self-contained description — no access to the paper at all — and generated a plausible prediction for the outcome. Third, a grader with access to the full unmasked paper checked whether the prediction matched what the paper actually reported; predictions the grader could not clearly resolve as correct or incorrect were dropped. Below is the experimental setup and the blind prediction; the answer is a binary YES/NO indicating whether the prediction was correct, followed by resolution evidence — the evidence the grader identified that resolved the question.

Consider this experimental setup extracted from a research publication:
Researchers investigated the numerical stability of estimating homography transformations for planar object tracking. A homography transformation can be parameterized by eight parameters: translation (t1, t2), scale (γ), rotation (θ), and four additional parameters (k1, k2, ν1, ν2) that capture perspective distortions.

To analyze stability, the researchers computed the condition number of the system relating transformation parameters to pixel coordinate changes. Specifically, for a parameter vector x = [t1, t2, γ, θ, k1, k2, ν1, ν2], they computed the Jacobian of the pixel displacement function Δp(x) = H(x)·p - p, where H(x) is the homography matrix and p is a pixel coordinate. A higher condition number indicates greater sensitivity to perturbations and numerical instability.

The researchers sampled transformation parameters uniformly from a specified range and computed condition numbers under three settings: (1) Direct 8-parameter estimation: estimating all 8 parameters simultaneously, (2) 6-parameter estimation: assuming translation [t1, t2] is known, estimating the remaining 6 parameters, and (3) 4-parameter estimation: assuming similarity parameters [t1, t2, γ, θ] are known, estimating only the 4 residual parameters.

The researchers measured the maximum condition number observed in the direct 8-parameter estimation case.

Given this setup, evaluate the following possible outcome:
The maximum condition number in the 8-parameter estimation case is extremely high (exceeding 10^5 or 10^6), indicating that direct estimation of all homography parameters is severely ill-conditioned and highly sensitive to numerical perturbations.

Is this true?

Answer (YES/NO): YES